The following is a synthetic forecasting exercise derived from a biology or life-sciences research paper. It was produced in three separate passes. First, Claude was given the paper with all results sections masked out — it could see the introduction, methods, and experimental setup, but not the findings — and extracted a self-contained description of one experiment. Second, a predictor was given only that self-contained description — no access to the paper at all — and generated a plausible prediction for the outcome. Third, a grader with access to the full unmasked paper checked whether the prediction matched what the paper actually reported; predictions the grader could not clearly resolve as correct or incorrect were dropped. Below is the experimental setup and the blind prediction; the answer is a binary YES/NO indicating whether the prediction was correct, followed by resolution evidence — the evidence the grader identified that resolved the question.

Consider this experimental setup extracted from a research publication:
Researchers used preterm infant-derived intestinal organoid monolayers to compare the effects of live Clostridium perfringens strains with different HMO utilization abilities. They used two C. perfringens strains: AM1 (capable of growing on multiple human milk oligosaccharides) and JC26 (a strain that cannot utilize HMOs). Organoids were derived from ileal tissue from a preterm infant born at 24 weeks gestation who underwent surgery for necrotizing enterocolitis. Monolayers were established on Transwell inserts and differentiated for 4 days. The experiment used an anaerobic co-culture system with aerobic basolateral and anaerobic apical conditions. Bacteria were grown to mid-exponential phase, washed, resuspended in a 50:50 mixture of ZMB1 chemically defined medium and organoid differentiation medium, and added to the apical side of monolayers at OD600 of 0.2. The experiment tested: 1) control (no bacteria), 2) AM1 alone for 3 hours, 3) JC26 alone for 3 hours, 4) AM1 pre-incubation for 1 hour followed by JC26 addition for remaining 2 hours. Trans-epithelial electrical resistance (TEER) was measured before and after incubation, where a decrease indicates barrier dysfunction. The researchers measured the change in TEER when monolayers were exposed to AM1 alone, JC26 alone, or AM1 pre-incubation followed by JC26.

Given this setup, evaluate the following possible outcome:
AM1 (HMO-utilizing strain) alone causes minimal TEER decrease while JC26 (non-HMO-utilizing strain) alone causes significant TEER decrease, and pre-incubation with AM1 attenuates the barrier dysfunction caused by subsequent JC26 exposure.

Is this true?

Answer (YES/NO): NO